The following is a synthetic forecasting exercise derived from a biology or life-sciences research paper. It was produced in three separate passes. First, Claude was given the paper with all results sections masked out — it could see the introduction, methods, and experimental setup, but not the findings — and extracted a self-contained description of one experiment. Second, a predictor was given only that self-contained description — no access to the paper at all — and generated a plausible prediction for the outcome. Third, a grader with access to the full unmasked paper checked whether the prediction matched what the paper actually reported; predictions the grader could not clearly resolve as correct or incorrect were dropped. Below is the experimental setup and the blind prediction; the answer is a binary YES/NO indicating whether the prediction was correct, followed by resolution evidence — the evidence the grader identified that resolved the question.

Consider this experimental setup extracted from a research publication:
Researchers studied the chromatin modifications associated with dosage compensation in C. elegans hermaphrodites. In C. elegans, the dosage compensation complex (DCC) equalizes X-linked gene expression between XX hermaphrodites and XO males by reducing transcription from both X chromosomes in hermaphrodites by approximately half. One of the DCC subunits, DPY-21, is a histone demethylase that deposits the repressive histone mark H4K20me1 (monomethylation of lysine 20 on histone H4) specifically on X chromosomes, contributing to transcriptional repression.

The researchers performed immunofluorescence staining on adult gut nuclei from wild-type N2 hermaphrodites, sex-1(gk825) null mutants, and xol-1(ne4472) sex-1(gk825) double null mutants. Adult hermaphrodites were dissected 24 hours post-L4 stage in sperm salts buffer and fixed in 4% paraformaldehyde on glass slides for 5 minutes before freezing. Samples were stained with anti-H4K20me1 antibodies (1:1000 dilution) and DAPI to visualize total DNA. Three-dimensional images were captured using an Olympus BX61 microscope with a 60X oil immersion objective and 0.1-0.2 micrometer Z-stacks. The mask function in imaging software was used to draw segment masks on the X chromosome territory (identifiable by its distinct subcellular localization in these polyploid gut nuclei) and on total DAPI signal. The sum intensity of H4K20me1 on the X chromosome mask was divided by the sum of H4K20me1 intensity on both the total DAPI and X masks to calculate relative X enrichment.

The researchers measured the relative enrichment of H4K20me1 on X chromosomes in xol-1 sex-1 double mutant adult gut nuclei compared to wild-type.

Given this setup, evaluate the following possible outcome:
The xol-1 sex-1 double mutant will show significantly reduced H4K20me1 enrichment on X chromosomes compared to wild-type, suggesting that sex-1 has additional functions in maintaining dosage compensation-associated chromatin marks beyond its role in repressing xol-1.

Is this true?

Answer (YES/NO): NO